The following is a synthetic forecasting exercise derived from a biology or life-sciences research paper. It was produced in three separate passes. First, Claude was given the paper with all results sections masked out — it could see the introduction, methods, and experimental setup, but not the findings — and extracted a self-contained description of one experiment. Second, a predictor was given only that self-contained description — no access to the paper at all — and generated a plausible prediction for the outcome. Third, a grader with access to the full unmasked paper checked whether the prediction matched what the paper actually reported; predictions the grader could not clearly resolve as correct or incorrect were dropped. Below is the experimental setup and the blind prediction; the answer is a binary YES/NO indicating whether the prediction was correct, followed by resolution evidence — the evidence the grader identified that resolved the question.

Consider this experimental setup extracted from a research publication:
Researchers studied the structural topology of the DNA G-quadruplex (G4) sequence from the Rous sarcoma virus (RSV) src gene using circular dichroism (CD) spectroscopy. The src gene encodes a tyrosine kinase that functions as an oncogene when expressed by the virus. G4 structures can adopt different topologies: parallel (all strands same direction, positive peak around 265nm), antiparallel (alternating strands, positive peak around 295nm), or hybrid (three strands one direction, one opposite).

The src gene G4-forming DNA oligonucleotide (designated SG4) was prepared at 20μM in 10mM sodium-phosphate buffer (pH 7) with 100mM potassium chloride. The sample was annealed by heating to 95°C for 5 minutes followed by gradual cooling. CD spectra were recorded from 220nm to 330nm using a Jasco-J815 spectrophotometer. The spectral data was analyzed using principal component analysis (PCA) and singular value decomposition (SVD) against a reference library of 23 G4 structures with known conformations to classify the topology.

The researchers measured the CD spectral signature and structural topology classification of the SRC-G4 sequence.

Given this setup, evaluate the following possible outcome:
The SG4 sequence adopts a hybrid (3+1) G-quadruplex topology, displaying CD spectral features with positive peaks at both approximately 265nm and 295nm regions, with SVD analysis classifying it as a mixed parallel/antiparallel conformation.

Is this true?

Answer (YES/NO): NO